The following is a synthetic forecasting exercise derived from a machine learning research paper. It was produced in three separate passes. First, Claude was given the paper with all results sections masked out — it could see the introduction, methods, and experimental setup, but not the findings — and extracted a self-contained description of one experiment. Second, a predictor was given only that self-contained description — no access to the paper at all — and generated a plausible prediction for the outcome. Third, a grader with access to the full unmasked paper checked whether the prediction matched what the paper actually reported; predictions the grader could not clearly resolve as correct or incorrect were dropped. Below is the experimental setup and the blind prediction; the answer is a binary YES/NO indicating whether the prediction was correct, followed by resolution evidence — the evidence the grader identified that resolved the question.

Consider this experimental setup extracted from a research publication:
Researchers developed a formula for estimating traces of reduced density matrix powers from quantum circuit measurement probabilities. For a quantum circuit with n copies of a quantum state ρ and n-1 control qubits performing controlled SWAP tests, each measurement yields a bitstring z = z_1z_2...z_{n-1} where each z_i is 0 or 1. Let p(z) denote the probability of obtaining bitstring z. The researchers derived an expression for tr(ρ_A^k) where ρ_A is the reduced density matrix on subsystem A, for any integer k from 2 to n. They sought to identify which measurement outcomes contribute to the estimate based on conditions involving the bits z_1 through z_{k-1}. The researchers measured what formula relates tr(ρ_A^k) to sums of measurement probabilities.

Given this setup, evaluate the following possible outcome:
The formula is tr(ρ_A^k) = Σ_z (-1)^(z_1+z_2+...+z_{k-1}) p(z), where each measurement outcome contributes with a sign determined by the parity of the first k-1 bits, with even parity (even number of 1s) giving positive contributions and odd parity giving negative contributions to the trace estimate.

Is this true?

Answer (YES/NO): YES